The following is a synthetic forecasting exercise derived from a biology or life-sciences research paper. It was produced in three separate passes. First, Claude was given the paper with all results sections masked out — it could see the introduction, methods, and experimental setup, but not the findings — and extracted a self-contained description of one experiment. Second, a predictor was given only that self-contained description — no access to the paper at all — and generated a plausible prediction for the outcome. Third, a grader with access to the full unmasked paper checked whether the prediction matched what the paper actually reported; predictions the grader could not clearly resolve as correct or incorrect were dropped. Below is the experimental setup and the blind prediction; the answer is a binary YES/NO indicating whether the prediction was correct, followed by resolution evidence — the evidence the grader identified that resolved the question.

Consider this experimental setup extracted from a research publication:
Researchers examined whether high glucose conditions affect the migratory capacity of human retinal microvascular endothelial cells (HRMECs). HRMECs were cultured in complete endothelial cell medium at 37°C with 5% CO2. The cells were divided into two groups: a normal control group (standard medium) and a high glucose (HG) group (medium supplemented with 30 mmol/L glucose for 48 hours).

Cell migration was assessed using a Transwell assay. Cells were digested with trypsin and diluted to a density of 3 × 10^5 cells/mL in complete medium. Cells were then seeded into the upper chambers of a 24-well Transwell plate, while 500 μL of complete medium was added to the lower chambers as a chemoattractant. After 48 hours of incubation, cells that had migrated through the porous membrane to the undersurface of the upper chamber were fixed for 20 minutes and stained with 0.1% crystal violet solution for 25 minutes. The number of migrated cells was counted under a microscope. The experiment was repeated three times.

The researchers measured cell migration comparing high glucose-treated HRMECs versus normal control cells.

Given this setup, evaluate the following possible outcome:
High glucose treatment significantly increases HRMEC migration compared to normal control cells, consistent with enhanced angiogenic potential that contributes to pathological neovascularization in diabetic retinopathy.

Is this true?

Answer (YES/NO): YES